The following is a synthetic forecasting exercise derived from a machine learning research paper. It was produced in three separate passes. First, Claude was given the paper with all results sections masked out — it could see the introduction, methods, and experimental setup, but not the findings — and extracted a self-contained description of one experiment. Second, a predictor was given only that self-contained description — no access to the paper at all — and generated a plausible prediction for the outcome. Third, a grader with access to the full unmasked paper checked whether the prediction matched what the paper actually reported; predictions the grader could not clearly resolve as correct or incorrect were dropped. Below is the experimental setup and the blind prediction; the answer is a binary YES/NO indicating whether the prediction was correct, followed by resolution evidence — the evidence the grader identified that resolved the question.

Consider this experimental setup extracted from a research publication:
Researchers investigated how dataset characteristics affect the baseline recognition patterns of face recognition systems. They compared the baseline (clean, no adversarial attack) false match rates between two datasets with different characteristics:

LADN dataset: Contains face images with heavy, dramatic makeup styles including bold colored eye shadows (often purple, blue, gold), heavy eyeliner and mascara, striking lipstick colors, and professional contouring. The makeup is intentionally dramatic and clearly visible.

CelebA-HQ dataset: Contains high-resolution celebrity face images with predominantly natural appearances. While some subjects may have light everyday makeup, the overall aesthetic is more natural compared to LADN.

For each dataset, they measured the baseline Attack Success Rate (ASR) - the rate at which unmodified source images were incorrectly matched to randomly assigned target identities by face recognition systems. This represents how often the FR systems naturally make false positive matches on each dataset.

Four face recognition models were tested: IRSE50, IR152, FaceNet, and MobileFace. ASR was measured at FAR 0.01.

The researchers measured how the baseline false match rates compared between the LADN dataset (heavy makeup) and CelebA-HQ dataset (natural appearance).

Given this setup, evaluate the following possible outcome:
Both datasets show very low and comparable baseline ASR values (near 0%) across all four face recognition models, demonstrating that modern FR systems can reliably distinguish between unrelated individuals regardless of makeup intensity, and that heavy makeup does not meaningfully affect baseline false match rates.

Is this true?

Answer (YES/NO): NO